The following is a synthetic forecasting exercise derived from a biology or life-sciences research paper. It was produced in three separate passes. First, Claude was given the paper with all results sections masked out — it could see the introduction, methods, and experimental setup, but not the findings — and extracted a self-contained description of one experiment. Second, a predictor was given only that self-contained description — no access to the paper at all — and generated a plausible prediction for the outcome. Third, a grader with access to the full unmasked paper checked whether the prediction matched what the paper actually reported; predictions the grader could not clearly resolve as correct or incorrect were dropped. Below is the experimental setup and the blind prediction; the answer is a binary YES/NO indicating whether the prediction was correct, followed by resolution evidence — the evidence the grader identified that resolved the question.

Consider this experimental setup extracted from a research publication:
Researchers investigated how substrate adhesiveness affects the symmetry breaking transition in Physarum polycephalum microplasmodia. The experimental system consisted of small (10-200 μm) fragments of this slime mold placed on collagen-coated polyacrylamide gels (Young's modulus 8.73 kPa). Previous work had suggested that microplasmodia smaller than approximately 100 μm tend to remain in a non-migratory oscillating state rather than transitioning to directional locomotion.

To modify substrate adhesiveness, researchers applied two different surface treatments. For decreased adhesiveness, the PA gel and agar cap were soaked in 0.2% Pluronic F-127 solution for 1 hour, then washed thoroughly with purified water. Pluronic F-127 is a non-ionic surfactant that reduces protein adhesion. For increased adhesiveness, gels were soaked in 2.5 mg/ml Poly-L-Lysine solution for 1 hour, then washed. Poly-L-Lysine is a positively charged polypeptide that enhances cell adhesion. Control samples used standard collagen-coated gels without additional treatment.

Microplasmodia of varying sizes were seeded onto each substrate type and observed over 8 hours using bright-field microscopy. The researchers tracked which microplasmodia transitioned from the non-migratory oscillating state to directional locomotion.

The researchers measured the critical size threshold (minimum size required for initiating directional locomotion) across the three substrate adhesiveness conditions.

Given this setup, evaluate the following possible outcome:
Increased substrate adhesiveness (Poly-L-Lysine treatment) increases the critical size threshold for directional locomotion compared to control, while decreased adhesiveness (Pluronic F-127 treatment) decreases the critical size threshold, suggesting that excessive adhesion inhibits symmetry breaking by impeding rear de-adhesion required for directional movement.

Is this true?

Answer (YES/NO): NO